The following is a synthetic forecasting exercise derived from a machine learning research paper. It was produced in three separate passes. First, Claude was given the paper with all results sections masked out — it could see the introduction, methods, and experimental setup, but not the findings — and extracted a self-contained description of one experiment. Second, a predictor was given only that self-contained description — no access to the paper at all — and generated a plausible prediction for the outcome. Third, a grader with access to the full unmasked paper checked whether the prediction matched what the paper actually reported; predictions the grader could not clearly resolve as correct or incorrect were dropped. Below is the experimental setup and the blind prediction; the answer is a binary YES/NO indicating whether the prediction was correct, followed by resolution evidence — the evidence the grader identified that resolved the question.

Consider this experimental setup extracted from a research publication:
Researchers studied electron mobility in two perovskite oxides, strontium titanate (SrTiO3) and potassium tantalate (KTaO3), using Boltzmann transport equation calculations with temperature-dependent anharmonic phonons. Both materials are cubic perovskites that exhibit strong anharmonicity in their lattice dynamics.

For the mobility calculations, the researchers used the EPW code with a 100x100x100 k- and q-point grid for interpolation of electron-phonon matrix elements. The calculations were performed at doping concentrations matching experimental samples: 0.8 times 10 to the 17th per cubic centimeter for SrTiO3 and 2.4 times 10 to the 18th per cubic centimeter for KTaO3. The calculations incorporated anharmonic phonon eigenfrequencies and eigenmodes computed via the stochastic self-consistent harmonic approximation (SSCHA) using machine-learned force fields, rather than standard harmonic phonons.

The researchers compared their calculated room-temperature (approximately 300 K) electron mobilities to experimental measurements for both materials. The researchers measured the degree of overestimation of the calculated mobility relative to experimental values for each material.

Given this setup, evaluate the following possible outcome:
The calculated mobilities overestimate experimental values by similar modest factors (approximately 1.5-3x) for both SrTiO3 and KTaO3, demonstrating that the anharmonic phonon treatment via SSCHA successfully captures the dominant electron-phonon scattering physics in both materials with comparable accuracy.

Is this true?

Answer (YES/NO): NO